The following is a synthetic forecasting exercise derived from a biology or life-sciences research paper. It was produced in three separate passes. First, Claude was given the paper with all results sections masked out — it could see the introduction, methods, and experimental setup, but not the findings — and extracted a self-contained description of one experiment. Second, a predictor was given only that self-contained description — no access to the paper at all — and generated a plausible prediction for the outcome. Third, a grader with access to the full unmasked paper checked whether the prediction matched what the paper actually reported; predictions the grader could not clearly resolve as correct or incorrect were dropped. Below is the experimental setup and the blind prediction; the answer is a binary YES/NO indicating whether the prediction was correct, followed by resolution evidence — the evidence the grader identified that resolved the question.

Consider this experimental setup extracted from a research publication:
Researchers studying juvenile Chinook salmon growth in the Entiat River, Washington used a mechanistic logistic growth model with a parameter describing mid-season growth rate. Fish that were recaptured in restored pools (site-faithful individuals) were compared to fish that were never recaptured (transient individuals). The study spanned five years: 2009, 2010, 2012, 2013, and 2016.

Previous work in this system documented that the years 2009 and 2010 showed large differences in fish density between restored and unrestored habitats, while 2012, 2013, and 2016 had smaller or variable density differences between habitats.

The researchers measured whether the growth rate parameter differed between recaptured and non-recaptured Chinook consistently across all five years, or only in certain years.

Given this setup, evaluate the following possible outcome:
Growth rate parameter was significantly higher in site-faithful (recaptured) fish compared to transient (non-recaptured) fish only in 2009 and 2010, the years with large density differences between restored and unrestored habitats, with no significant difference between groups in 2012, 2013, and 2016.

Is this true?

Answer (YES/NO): NO